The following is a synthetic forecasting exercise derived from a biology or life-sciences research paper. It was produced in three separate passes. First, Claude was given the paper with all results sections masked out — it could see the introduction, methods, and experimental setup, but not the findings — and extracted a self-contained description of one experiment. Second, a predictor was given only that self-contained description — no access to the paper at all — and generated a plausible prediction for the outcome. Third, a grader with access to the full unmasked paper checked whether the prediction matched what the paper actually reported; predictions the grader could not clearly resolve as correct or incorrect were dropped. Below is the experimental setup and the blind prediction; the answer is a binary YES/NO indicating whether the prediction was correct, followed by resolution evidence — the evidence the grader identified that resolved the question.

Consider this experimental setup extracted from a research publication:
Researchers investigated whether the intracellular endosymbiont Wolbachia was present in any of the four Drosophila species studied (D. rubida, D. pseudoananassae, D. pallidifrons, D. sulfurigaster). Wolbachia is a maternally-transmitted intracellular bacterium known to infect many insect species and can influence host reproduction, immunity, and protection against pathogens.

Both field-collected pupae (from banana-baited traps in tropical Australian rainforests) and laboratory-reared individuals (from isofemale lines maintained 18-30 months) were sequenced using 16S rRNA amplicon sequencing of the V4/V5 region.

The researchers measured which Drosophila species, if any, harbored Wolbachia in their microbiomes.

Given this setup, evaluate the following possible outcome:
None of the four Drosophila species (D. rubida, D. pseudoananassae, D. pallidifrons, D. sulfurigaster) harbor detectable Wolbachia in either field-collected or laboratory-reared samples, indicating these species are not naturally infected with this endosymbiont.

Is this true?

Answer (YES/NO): NO